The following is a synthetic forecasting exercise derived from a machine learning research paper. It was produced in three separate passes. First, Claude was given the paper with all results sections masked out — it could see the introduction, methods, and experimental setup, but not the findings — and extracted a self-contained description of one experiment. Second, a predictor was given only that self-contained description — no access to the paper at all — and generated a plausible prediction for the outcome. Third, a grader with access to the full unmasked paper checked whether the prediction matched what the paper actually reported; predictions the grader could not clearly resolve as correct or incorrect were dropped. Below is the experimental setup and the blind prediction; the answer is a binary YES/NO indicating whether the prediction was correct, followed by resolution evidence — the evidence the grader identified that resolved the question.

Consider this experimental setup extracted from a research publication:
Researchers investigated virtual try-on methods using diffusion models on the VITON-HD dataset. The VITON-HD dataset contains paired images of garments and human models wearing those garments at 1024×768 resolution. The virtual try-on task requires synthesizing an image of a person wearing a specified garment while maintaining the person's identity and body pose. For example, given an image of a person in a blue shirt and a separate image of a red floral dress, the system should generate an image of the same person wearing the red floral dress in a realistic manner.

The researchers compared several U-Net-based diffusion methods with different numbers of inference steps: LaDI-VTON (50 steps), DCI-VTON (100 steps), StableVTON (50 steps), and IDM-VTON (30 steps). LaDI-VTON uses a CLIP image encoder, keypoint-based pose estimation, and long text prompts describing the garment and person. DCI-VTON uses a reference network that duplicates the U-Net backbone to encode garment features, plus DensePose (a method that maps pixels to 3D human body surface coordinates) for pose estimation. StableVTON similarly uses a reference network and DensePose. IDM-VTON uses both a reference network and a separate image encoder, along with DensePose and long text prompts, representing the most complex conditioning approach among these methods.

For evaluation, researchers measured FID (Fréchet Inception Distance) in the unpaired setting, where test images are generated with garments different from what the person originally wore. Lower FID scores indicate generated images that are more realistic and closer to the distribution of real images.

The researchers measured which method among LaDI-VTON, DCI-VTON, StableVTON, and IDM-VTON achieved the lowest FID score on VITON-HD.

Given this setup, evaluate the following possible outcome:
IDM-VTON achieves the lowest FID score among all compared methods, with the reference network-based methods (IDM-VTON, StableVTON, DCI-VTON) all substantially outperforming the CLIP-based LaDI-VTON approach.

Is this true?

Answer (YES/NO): NO